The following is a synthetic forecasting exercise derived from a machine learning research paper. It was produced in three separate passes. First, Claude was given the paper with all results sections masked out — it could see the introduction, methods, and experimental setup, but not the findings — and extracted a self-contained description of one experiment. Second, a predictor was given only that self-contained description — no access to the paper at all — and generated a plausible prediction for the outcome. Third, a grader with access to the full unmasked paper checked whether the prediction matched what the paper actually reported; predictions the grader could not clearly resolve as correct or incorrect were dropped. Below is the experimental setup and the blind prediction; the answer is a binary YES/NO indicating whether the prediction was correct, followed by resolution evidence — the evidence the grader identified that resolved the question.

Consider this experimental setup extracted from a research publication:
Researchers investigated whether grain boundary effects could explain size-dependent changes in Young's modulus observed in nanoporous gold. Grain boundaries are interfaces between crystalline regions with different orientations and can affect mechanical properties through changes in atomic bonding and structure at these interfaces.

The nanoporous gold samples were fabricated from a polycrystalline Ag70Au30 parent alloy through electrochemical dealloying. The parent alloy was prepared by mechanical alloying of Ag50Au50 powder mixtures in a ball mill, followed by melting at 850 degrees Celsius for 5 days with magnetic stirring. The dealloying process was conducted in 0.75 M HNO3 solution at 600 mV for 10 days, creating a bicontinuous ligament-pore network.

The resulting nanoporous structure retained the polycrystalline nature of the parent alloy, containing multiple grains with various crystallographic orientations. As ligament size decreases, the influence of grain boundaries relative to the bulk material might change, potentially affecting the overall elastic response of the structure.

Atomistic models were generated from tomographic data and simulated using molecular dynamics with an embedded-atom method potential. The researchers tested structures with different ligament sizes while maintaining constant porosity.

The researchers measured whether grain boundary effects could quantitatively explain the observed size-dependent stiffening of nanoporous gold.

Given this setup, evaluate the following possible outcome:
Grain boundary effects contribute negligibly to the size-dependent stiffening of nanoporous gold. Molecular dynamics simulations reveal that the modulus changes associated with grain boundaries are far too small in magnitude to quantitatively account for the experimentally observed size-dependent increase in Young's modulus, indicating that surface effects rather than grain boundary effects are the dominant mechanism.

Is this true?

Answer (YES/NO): NO